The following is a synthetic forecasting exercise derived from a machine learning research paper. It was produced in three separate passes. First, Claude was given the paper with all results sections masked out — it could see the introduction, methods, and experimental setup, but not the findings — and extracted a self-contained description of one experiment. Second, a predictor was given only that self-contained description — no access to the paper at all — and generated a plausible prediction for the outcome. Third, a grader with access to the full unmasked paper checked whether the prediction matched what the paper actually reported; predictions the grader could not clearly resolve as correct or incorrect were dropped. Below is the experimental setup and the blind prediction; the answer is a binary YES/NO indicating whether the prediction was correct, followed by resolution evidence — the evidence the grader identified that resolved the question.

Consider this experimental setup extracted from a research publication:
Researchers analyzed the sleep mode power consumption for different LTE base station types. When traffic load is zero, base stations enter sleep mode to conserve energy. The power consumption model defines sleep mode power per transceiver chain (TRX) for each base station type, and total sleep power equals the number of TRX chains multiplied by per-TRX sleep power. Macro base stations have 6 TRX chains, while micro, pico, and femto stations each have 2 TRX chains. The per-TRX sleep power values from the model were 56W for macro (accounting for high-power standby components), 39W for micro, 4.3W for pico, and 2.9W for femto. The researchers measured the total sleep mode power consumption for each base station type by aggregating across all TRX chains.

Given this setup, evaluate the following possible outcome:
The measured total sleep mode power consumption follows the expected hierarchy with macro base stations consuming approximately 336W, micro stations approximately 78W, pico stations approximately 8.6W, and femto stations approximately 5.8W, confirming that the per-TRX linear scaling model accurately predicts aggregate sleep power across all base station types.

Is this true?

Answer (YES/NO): YES